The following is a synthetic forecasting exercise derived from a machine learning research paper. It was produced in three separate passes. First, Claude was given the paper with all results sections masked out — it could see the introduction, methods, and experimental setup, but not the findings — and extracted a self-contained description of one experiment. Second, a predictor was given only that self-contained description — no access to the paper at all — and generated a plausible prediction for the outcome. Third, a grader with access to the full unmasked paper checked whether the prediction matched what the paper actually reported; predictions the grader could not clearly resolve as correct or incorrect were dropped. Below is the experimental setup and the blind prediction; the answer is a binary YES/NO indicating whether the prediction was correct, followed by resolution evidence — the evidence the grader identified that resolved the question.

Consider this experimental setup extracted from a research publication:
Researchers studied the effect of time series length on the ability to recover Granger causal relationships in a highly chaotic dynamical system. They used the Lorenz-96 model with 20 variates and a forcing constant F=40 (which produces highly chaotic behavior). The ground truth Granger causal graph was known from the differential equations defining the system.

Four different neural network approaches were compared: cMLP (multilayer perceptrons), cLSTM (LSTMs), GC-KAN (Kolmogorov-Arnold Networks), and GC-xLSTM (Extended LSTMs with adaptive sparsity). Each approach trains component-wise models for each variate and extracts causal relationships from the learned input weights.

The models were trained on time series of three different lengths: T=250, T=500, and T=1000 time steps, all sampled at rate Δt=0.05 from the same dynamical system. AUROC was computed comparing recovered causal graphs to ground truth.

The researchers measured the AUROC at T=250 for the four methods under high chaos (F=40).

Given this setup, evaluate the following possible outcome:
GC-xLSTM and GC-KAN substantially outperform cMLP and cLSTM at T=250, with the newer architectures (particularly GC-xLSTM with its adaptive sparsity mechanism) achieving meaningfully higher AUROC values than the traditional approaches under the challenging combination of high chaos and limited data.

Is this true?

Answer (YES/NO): NO